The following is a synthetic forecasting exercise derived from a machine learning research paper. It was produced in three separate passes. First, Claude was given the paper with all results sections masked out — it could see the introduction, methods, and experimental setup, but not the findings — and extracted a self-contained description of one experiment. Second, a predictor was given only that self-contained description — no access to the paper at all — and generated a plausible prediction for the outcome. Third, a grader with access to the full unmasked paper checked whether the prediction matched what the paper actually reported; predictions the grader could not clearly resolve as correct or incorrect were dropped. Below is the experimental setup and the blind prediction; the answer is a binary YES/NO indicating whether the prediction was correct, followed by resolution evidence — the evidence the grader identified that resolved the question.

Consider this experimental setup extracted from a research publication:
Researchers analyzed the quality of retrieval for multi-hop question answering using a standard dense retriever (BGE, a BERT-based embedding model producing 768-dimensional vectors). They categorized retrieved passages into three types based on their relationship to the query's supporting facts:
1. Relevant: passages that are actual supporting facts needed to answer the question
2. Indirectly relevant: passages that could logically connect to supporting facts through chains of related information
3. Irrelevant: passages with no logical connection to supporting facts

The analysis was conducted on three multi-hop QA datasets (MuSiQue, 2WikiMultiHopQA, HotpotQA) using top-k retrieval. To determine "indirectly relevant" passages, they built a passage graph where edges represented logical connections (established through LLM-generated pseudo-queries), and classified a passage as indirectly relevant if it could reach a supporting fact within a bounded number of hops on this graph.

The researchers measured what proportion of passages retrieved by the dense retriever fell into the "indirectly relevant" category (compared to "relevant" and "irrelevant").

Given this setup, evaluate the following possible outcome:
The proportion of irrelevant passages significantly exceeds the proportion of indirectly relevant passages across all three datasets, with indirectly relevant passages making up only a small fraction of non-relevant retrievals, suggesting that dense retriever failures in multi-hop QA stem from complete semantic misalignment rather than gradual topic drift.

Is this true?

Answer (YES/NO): NO